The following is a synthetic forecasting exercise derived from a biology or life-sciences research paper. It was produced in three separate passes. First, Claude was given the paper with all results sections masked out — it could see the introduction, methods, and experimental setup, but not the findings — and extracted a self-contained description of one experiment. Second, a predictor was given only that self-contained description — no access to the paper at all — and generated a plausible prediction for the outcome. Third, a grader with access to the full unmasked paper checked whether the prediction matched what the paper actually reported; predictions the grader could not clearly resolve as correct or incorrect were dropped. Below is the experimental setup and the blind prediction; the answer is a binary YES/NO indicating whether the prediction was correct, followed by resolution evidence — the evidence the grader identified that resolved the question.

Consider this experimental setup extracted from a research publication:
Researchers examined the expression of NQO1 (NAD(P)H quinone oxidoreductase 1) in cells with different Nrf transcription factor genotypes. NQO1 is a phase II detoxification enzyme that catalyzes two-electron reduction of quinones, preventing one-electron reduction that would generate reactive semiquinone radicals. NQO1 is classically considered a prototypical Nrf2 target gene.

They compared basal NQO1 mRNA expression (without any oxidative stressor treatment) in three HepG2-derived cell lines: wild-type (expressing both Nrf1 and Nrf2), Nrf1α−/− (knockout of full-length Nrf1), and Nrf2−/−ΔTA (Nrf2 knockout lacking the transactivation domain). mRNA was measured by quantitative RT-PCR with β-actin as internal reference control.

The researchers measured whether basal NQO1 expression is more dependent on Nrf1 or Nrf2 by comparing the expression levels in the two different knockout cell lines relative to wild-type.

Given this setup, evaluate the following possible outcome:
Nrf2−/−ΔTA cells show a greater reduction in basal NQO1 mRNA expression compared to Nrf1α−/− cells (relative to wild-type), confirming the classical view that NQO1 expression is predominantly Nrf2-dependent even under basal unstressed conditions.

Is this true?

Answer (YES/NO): YES